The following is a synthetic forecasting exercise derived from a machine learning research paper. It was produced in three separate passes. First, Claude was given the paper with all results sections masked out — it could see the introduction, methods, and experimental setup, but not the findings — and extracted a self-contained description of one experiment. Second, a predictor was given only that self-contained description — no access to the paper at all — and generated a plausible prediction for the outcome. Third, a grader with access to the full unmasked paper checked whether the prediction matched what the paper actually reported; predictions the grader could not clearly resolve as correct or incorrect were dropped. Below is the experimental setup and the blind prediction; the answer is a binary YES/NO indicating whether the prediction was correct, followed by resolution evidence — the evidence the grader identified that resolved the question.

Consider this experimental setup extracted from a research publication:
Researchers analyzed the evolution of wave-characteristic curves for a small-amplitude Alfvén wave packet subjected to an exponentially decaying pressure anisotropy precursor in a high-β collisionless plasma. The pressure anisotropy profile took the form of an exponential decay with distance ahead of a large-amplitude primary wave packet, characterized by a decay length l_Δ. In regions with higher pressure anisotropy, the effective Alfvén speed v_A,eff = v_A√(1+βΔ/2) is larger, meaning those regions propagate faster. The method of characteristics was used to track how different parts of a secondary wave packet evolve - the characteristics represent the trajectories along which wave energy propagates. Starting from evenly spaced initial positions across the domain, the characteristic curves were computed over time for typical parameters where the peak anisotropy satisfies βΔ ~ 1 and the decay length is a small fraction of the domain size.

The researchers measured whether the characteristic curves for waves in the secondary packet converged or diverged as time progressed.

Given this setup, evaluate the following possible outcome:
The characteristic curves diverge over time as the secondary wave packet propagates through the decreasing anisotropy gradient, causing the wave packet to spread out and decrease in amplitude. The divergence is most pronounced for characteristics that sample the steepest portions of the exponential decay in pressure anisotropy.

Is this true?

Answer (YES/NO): NO